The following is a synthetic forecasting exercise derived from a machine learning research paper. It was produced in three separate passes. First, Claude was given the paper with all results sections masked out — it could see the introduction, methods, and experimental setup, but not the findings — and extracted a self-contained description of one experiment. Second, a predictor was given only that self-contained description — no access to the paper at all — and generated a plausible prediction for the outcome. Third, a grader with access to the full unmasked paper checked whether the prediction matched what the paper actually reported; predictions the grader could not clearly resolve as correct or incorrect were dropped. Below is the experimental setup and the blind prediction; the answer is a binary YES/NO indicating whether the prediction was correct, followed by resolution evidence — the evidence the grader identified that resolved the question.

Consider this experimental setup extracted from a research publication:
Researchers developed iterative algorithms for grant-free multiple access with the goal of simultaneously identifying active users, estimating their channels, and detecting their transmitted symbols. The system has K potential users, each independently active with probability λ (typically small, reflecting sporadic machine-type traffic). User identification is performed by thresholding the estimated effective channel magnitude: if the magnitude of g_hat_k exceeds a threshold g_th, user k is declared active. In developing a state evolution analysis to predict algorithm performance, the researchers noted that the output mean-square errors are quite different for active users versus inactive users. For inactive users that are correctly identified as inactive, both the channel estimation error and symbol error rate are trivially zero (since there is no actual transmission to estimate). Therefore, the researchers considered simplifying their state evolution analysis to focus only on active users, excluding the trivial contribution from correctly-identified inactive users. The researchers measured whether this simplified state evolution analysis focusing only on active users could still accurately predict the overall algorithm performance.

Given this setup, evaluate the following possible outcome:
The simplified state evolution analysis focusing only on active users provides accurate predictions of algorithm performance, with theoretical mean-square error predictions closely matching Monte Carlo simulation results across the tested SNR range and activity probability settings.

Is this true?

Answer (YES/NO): YES